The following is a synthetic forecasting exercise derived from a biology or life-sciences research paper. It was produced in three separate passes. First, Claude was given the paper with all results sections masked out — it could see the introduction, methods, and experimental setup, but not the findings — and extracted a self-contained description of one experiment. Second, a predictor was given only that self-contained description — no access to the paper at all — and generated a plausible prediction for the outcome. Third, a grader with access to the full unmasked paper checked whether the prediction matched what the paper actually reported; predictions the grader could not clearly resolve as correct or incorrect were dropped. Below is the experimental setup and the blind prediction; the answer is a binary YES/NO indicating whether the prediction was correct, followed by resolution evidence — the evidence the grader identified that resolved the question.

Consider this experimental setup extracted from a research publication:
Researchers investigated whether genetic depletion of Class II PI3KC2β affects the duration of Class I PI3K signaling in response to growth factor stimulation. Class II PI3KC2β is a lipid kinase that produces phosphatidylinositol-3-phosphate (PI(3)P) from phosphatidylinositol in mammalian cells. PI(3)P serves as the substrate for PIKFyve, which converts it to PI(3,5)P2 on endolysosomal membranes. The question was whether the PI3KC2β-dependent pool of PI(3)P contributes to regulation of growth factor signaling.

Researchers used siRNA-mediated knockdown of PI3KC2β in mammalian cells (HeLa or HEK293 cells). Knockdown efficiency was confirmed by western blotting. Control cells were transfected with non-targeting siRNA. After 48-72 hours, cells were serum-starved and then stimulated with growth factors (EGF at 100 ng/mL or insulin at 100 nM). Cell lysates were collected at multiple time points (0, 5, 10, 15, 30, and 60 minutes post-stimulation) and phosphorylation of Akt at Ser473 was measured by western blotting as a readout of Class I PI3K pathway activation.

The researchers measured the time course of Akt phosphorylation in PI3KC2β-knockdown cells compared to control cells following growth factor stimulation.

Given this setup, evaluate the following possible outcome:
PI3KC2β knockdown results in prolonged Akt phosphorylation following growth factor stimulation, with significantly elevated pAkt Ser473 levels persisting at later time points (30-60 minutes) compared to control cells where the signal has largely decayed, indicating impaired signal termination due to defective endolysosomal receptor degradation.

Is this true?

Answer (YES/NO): NO